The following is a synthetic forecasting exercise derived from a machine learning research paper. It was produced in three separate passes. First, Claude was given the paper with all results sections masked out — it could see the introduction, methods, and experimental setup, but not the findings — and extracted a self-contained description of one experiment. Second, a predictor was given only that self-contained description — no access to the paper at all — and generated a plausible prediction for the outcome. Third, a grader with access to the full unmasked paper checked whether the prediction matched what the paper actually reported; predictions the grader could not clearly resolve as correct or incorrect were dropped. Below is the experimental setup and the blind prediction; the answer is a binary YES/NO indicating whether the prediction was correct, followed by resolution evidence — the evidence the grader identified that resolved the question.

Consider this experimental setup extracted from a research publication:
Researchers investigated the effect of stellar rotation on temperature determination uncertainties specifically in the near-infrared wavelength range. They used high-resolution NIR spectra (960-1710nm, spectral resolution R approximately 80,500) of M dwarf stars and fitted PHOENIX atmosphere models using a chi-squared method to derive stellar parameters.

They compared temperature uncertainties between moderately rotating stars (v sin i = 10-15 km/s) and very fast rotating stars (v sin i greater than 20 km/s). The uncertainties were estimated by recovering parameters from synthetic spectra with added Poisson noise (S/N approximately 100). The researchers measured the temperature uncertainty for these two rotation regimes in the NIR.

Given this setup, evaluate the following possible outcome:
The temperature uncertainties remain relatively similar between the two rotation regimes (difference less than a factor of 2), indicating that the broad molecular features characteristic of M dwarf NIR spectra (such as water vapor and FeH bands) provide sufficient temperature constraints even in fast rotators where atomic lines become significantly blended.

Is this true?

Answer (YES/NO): YES